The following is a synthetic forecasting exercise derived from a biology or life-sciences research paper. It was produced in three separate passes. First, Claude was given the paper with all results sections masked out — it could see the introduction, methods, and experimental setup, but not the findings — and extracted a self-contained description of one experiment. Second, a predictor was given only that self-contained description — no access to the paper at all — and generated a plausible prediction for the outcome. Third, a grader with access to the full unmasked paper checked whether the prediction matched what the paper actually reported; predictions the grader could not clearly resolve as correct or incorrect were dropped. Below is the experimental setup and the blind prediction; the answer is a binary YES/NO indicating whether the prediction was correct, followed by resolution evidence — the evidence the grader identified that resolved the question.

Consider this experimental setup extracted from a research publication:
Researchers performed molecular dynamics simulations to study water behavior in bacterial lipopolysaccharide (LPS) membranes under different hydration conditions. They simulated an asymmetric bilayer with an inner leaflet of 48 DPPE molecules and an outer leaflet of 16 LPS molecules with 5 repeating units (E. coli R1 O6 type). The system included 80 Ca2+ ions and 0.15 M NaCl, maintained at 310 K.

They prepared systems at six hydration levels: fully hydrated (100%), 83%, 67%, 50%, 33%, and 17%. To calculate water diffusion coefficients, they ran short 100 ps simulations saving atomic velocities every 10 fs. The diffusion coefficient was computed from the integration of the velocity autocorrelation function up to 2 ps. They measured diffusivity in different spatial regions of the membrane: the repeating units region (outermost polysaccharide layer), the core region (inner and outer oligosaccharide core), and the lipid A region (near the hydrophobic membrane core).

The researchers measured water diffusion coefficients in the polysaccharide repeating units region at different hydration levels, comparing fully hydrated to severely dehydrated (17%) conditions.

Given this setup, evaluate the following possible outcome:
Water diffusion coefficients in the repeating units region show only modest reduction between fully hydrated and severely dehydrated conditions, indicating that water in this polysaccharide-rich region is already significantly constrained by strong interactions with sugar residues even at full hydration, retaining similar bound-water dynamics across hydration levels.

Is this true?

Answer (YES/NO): NO